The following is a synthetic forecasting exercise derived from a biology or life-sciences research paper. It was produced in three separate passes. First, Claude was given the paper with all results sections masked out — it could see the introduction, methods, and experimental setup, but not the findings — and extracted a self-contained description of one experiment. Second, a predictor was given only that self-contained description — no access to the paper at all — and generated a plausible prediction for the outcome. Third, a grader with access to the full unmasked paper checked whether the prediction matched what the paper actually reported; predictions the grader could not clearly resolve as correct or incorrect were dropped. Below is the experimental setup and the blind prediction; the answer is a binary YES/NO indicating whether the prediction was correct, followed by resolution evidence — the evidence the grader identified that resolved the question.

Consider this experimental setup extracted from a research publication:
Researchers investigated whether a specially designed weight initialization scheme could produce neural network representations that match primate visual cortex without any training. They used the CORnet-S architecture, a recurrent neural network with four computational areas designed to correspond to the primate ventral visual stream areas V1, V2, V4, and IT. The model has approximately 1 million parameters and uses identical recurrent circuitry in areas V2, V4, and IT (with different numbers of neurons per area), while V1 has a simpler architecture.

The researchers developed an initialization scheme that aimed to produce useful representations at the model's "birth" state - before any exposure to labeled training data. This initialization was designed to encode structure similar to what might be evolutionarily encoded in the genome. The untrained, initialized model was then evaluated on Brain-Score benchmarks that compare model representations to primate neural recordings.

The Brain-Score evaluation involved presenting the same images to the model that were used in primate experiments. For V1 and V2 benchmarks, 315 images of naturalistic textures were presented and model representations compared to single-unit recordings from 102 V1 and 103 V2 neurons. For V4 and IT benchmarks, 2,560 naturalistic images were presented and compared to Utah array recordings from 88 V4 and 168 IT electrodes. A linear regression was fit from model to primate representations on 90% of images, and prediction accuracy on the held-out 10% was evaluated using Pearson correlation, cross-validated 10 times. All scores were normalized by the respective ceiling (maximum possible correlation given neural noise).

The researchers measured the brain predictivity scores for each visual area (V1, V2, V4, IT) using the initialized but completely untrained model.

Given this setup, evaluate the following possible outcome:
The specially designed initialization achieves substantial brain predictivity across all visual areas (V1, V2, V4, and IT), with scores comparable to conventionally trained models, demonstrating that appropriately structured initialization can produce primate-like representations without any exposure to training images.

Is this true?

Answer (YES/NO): NO